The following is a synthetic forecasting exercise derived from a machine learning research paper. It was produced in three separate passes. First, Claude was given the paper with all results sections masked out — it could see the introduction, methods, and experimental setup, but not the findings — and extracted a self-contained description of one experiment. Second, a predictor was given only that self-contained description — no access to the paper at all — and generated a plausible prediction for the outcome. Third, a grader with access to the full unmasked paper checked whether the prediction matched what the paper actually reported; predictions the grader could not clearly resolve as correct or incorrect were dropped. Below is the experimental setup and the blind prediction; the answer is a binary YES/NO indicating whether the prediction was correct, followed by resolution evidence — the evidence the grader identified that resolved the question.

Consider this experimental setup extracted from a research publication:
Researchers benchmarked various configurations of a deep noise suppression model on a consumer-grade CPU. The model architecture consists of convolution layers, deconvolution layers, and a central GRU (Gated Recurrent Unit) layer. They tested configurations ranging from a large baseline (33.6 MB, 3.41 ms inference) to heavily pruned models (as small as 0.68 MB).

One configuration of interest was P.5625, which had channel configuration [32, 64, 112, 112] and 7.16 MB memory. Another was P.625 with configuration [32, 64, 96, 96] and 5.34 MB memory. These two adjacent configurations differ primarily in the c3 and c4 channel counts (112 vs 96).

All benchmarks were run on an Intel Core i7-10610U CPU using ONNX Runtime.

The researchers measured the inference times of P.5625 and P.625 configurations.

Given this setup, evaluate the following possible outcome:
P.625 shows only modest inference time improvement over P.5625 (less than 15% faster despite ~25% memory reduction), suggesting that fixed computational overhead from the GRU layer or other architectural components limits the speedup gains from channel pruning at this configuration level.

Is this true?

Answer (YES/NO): NO